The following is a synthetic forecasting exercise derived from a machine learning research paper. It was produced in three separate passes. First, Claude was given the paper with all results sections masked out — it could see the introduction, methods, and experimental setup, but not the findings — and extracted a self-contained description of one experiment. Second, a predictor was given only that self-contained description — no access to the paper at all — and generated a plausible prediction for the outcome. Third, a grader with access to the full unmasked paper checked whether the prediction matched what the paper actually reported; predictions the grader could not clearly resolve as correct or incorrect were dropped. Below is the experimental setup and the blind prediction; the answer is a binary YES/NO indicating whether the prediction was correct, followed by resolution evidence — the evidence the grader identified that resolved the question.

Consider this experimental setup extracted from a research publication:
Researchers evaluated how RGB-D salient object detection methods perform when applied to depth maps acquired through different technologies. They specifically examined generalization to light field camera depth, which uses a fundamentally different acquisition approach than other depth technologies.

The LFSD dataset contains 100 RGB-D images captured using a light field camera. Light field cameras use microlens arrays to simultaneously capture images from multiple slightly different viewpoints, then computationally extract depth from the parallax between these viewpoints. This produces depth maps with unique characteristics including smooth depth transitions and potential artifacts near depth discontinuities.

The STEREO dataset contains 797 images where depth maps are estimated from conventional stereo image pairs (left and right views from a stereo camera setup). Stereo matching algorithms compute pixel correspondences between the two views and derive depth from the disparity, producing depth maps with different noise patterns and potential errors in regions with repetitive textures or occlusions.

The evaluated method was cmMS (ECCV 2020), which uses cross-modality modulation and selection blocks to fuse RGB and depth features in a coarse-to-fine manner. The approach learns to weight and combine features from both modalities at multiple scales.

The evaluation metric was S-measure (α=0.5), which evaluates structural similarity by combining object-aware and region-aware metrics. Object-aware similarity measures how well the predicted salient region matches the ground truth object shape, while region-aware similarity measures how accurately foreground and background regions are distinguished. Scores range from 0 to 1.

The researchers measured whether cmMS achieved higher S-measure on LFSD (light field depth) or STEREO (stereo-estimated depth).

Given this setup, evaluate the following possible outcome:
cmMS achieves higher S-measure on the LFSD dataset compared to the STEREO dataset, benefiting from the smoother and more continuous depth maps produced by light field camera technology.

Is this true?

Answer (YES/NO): NO